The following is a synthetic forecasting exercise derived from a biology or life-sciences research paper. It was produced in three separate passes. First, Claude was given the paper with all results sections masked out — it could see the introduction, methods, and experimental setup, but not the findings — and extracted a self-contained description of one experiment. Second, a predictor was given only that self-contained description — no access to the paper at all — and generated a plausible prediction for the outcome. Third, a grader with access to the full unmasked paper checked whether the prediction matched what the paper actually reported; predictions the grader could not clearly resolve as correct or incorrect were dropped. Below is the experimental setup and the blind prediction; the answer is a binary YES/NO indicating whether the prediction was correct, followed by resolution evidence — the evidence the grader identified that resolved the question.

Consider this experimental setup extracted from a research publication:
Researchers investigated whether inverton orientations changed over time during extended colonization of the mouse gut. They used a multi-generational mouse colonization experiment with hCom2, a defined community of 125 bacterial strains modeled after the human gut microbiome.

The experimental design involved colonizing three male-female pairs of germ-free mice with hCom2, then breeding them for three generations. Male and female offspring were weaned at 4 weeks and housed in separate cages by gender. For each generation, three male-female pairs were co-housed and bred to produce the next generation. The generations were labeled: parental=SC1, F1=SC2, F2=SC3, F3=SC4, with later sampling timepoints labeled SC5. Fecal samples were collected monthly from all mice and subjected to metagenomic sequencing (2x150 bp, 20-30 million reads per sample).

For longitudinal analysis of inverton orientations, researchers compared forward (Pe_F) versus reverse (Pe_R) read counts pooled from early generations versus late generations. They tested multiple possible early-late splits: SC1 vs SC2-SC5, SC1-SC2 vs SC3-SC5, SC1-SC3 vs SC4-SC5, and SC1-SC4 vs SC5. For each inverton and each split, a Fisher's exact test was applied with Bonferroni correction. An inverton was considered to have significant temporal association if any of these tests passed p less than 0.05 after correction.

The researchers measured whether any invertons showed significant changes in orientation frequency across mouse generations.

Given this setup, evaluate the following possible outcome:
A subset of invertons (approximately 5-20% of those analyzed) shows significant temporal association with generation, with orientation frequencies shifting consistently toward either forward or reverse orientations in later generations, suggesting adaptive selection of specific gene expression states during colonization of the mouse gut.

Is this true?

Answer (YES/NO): YES